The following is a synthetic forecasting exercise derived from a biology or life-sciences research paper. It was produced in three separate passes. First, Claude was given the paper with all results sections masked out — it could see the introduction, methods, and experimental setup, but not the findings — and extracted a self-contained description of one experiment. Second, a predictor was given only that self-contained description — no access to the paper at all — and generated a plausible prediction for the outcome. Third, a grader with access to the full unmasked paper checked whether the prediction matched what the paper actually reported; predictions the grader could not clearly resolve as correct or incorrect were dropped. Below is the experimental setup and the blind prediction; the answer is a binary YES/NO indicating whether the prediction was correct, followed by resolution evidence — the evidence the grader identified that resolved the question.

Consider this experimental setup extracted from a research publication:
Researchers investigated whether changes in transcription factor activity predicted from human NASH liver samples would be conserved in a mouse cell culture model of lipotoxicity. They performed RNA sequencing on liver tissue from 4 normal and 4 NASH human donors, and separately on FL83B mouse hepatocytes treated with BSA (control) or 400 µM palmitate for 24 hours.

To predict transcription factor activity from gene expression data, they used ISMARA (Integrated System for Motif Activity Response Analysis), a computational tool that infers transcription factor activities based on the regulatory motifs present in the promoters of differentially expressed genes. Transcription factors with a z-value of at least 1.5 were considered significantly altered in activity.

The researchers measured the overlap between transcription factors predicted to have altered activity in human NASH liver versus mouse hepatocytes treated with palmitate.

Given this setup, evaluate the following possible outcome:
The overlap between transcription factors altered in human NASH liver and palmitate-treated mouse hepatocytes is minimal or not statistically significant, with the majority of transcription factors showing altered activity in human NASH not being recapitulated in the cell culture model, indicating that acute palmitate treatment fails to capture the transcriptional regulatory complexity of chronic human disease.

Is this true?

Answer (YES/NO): NO